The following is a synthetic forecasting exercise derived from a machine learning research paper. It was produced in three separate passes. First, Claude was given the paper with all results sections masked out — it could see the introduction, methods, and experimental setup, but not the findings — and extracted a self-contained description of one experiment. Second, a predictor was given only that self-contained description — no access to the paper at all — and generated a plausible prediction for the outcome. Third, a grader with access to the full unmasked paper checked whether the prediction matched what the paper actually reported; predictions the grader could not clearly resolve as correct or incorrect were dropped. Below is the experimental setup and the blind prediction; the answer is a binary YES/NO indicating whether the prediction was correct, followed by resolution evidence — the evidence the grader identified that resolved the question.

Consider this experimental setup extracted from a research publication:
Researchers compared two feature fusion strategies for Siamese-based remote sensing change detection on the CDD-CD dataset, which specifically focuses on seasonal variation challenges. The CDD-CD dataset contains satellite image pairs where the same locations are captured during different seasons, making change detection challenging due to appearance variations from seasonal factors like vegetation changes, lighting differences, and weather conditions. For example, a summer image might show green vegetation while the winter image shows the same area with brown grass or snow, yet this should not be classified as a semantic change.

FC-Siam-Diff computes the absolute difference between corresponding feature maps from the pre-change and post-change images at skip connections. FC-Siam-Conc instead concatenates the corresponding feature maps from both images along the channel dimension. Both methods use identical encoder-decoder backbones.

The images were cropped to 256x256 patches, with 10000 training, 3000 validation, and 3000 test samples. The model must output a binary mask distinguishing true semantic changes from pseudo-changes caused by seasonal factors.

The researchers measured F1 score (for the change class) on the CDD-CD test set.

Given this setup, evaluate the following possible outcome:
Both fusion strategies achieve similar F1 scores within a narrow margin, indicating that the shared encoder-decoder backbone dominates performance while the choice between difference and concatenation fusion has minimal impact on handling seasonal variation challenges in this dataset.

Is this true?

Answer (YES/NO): NO